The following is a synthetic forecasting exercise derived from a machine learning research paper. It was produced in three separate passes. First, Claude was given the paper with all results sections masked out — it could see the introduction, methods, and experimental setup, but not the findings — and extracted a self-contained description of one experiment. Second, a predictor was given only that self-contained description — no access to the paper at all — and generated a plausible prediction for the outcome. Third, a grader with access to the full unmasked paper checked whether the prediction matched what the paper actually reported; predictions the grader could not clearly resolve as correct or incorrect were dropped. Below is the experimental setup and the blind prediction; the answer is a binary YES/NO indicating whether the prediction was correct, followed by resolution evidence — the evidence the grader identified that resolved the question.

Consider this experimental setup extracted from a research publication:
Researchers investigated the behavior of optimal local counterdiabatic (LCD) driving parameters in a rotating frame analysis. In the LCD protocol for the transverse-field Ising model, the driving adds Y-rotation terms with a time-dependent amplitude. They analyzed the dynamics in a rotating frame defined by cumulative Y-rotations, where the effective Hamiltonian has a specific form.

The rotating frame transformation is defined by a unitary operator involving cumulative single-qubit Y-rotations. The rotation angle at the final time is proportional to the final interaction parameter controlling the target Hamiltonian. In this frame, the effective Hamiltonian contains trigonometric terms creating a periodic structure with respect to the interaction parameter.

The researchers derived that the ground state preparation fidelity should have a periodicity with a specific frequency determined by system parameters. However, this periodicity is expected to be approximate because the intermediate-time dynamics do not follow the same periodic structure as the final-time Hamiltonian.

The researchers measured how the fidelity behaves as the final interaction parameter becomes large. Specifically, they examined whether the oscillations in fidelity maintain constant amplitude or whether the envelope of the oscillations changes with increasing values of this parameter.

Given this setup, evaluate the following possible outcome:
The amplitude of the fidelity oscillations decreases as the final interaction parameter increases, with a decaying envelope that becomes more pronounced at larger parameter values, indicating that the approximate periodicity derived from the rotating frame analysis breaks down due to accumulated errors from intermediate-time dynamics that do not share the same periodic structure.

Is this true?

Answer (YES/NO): YES